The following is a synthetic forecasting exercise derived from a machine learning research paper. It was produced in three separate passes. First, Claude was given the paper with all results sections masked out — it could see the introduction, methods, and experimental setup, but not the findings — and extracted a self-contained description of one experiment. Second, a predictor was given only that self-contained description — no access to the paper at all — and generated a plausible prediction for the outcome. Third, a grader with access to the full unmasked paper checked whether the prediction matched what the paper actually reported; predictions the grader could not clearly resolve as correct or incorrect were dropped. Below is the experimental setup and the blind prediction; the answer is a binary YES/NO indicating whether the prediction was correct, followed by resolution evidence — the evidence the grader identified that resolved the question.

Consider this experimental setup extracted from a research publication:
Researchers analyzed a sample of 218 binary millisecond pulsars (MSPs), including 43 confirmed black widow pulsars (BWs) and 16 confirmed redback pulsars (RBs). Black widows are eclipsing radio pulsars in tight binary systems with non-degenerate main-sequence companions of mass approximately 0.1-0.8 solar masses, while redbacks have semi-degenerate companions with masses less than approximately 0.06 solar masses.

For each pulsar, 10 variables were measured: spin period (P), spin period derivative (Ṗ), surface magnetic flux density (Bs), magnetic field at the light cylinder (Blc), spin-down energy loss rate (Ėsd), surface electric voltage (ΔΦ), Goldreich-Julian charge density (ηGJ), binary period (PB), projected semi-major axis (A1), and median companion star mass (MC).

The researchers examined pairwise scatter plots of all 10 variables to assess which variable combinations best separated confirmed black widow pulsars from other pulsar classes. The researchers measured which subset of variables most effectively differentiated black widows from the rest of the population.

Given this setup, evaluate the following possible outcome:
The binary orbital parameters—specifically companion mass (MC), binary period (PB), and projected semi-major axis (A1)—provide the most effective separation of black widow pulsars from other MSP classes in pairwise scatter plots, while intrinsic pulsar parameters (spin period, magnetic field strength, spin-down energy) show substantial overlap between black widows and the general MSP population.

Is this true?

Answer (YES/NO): YES